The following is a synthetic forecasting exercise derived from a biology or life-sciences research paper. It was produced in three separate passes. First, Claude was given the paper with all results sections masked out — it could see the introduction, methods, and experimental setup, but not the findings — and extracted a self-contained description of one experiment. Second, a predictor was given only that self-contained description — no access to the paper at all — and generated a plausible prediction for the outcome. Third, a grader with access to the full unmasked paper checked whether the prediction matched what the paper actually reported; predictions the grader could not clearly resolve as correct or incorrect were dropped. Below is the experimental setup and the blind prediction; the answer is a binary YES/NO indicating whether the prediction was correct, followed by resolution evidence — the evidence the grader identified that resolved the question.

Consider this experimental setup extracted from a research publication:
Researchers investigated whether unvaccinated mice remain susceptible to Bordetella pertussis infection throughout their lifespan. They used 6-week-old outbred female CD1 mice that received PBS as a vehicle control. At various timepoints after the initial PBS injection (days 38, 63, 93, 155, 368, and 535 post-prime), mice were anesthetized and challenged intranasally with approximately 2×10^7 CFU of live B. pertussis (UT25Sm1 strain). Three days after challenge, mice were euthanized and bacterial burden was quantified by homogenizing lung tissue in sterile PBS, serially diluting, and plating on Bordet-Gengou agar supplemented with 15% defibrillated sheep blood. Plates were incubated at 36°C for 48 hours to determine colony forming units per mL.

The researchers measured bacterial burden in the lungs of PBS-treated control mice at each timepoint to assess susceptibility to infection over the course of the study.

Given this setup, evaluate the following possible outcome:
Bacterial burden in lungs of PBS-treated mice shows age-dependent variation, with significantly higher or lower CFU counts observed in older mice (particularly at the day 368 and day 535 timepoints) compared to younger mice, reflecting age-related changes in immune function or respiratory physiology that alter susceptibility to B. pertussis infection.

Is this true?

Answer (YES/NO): NO